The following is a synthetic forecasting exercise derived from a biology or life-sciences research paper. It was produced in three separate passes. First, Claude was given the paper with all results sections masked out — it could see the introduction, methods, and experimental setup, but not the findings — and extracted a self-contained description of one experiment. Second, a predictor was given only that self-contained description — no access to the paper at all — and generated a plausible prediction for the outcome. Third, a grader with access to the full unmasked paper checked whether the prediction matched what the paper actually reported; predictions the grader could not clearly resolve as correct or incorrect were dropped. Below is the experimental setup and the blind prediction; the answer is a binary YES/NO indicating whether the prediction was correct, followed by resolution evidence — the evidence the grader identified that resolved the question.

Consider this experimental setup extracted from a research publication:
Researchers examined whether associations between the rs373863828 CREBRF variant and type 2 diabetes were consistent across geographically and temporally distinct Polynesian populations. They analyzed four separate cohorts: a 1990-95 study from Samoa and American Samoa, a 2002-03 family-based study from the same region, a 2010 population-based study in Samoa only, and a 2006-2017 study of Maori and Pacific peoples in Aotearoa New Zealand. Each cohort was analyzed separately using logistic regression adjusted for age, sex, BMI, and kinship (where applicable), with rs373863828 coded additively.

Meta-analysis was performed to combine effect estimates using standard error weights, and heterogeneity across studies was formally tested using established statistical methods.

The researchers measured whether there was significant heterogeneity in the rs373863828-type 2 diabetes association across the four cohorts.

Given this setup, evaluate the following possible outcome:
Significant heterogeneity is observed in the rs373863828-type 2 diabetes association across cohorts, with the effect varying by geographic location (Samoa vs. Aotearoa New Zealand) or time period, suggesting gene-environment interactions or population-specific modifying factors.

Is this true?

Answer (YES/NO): NO